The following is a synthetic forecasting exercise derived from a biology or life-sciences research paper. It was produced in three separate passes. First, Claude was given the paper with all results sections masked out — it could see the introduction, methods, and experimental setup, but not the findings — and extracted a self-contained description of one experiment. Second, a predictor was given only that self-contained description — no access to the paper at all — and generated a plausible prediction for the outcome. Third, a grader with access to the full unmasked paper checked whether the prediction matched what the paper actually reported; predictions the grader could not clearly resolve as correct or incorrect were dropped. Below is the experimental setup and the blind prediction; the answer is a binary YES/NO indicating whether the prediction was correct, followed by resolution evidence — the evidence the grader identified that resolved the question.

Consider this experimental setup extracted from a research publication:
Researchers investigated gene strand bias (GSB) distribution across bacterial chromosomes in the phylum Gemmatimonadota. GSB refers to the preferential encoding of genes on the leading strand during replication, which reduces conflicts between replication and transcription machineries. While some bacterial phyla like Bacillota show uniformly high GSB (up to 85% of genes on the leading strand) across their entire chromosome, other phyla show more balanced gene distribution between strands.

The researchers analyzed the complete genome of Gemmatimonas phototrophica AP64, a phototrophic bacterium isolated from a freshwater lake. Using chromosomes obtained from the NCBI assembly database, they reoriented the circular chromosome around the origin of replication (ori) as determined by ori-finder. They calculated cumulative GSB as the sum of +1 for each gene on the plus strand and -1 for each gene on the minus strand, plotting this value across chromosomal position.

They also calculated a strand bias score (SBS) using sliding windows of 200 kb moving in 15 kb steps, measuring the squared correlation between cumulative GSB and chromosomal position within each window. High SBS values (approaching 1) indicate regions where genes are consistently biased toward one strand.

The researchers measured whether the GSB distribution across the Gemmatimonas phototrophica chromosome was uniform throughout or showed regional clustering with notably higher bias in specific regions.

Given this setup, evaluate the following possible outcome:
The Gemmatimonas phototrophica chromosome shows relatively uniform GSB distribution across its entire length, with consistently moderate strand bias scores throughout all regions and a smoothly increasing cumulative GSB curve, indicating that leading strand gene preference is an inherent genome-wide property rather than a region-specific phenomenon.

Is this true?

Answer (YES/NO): NO